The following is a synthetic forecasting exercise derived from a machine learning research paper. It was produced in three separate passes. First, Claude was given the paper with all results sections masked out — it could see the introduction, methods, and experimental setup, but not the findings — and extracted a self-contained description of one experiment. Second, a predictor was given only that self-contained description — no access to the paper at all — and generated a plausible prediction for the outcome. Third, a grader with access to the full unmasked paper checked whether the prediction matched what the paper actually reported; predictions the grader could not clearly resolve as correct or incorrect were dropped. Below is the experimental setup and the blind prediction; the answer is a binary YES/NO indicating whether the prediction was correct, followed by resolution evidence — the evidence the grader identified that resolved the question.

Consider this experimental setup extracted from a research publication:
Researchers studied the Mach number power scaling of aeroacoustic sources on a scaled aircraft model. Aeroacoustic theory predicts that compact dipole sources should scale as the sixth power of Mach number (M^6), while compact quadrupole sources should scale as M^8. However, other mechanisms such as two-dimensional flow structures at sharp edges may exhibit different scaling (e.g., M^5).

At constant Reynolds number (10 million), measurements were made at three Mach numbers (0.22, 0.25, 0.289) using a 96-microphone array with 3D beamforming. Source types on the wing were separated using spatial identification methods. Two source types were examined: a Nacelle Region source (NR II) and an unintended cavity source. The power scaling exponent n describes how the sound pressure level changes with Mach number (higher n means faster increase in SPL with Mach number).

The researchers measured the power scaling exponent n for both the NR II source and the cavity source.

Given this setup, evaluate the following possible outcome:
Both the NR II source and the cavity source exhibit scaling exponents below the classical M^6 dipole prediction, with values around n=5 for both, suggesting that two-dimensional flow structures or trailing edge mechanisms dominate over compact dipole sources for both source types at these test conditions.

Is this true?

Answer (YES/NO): NO